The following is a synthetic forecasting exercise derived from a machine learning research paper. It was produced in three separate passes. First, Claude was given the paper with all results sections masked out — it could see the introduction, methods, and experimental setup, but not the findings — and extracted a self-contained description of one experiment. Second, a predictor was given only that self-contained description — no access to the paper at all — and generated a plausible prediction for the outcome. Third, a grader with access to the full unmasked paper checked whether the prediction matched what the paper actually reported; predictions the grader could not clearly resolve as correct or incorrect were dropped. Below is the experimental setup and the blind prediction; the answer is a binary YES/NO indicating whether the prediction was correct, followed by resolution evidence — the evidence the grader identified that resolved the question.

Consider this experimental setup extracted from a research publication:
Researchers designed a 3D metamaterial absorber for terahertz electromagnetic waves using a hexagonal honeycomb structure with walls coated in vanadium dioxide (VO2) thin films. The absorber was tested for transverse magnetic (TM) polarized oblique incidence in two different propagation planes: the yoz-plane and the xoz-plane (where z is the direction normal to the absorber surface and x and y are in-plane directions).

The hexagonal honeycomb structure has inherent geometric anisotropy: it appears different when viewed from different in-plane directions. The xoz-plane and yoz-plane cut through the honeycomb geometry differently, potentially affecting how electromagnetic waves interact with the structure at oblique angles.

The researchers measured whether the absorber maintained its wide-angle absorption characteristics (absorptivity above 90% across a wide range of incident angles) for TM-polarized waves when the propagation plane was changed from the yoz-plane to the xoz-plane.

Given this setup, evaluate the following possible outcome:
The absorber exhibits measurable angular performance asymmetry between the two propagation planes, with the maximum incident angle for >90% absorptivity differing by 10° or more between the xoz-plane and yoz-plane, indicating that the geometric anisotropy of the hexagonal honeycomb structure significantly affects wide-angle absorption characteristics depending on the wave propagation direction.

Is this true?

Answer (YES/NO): NO